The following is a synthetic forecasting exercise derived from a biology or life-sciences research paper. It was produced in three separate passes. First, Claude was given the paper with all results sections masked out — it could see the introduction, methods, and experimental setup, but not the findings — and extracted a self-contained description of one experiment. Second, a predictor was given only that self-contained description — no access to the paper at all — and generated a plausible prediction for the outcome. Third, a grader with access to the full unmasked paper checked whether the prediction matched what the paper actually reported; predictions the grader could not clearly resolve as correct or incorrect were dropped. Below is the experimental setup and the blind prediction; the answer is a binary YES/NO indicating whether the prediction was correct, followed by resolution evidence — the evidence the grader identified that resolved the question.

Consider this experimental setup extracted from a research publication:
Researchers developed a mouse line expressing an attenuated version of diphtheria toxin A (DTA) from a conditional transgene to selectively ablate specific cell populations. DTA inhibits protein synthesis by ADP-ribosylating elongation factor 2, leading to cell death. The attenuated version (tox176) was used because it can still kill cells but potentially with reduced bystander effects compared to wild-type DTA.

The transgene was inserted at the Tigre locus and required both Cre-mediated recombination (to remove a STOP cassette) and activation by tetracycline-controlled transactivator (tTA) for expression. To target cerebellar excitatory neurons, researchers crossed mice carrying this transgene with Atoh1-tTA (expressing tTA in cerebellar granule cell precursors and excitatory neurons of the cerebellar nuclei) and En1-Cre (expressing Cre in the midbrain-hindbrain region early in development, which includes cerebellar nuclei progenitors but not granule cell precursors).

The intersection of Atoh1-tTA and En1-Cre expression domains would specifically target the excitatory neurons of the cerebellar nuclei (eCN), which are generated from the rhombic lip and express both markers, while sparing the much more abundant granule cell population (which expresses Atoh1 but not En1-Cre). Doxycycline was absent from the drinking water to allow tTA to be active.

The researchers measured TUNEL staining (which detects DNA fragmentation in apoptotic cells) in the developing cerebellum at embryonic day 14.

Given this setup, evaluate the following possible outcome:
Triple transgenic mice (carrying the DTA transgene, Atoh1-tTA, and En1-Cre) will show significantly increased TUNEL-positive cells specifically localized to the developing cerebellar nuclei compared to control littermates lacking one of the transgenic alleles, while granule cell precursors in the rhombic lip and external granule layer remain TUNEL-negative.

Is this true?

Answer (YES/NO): NO